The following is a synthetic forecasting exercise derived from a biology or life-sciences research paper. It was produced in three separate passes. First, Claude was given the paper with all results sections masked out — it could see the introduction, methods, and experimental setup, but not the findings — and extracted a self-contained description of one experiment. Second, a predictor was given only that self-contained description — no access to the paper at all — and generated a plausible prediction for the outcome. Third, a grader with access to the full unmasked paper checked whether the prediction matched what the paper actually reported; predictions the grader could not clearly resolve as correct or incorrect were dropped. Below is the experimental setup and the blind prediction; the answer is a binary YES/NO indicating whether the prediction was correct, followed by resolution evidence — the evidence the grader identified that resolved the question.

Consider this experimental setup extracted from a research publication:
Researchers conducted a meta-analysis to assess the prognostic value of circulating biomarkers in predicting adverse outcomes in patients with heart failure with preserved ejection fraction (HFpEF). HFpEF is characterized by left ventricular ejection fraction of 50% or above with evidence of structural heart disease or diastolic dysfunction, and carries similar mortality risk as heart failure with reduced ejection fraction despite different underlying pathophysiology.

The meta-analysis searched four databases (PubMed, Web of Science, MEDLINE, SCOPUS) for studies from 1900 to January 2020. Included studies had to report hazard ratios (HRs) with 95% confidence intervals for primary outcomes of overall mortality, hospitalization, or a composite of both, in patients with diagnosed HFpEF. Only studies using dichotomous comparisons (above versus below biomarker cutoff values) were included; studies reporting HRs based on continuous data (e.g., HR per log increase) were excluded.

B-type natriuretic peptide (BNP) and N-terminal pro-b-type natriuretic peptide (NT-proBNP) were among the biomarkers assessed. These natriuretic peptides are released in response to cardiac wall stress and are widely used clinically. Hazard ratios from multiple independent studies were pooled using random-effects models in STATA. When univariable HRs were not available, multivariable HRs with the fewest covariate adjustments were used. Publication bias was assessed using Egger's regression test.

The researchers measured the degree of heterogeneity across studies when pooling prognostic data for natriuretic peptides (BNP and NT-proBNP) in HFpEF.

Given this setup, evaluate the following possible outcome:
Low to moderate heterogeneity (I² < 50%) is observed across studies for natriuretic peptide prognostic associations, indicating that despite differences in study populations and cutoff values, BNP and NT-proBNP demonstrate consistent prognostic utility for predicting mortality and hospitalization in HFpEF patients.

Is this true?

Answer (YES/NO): NO